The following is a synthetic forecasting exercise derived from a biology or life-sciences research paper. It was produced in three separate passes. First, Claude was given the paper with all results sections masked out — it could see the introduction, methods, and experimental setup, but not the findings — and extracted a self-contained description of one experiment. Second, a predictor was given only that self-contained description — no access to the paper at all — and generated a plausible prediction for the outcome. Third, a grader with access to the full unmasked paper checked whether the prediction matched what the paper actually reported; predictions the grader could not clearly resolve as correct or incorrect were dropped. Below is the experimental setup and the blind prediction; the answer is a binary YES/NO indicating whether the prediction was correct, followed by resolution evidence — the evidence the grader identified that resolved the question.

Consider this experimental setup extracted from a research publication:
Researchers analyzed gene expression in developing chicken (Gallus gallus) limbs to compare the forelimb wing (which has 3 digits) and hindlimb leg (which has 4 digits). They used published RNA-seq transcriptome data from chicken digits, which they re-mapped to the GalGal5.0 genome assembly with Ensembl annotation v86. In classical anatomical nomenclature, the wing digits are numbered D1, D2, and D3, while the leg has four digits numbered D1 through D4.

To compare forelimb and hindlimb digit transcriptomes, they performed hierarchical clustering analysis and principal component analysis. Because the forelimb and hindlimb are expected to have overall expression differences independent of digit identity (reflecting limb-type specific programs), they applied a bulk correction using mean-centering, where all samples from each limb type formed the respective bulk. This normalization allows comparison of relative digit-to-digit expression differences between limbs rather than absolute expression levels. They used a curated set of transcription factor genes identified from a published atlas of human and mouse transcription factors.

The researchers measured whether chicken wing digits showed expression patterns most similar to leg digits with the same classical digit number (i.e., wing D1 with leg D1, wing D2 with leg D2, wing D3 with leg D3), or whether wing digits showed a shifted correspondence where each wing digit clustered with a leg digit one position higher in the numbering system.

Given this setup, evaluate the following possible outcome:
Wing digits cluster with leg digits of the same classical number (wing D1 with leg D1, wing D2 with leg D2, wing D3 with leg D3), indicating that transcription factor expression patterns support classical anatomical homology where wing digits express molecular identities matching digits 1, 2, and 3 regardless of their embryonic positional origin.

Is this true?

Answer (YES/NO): NO